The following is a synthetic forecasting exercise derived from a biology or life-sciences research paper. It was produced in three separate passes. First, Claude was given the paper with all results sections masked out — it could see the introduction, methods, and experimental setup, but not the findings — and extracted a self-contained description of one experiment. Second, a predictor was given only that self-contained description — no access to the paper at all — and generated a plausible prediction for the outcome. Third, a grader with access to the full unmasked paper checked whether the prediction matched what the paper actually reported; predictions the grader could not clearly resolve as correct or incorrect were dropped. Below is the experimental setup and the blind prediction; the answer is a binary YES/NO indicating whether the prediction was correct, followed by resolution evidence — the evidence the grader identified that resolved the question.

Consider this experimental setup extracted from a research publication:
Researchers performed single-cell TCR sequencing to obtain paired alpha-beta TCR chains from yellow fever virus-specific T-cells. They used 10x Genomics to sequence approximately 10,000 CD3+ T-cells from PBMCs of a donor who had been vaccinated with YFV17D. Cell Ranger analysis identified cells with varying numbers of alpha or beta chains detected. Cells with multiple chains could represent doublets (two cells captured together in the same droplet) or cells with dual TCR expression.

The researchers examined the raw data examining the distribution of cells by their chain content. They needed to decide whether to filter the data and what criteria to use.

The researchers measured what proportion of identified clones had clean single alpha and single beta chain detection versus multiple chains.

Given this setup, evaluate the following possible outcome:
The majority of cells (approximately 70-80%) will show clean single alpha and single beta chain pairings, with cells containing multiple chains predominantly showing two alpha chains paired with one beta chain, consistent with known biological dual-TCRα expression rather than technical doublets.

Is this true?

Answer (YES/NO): NO